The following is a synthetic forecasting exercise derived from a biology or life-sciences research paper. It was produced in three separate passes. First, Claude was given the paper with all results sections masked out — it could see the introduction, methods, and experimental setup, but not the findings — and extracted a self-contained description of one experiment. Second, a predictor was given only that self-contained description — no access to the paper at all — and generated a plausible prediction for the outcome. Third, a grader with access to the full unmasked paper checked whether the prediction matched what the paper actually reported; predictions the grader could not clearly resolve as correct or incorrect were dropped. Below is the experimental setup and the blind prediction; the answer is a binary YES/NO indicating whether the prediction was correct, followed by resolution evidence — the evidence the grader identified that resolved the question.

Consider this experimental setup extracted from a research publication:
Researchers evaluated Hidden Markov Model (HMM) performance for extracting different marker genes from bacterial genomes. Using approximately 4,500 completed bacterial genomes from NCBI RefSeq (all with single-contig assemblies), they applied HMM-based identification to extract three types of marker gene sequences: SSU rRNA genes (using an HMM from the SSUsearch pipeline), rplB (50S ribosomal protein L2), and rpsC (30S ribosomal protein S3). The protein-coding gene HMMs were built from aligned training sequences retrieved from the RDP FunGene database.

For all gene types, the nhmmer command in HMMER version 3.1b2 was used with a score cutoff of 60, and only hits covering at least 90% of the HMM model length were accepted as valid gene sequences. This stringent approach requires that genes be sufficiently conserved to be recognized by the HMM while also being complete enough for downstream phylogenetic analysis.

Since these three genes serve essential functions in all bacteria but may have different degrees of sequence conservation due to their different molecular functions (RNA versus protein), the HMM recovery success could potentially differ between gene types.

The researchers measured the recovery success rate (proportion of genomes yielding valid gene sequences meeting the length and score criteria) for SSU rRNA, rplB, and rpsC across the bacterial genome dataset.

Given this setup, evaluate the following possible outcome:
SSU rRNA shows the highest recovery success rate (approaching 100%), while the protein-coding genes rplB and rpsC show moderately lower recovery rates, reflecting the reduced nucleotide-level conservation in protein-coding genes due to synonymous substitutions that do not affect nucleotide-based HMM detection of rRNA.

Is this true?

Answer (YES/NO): NO